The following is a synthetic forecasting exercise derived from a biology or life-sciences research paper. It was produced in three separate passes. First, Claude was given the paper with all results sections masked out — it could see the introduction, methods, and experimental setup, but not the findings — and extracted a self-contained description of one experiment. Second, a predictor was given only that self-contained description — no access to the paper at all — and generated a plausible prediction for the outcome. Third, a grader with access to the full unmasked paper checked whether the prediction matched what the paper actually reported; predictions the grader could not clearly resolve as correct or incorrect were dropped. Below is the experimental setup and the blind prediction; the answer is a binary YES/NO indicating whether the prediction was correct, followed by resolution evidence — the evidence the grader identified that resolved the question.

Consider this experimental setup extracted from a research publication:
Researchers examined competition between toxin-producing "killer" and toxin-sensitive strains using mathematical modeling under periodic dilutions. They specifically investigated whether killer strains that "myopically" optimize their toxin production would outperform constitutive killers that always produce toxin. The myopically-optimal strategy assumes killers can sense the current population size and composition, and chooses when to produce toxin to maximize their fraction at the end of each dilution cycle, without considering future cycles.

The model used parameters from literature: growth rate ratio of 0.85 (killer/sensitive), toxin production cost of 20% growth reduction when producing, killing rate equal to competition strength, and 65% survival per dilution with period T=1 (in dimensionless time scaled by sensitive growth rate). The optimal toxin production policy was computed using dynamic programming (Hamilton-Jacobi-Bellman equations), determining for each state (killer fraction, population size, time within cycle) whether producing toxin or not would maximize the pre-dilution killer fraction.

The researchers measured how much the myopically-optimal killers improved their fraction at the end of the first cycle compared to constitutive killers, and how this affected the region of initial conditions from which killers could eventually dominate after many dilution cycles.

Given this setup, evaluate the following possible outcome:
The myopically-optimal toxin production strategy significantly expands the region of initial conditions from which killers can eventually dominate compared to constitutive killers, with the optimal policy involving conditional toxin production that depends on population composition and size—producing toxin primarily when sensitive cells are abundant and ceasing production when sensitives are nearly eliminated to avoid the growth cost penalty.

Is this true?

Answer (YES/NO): NO